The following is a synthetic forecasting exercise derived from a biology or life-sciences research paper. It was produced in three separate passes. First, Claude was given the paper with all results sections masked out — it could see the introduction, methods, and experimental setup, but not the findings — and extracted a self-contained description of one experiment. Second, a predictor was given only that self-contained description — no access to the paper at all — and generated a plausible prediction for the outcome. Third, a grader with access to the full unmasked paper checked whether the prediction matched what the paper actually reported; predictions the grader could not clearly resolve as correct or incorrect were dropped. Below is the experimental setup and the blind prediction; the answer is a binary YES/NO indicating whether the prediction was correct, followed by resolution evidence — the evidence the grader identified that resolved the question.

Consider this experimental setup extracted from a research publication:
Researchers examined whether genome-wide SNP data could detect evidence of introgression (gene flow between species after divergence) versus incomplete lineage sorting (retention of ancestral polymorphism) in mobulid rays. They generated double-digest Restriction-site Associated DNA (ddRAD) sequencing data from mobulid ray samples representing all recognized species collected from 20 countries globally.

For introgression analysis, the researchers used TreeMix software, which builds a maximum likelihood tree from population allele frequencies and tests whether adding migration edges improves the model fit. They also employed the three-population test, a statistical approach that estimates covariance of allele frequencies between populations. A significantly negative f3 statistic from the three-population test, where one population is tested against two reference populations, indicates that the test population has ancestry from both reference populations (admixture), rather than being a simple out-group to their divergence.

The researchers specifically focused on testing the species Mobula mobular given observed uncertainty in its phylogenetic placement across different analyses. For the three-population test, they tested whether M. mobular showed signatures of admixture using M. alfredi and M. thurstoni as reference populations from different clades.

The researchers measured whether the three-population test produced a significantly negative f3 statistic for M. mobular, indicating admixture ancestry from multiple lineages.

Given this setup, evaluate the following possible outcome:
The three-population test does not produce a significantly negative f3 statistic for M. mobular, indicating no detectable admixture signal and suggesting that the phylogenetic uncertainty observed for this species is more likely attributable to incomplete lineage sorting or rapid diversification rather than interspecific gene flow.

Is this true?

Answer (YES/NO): YES